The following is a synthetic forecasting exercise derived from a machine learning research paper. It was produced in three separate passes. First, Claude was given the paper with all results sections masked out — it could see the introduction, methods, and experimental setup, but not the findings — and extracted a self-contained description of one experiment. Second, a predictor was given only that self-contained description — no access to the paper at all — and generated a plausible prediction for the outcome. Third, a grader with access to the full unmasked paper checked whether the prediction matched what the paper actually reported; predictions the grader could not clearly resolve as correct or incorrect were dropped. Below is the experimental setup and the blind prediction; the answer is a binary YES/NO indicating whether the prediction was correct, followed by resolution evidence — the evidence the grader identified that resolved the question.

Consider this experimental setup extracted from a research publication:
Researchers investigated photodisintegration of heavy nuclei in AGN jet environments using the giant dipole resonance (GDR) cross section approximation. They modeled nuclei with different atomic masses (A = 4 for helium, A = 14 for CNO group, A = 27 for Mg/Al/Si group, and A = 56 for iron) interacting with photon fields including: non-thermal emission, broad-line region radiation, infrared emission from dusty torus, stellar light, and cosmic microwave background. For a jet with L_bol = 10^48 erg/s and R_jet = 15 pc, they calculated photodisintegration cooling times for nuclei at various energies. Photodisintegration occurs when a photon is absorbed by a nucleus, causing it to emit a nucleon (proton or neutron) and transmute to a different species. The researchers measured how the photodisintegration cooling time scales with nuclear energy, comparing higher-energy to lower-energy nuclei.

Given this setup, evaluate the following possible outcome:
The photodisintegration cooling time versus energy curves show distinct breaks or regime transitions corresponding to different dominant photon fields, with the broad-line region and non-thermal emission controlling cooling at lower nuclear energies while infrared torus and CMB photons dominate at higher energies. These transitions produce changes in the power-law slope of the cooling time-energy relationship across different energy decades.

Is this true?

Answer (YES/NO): NO